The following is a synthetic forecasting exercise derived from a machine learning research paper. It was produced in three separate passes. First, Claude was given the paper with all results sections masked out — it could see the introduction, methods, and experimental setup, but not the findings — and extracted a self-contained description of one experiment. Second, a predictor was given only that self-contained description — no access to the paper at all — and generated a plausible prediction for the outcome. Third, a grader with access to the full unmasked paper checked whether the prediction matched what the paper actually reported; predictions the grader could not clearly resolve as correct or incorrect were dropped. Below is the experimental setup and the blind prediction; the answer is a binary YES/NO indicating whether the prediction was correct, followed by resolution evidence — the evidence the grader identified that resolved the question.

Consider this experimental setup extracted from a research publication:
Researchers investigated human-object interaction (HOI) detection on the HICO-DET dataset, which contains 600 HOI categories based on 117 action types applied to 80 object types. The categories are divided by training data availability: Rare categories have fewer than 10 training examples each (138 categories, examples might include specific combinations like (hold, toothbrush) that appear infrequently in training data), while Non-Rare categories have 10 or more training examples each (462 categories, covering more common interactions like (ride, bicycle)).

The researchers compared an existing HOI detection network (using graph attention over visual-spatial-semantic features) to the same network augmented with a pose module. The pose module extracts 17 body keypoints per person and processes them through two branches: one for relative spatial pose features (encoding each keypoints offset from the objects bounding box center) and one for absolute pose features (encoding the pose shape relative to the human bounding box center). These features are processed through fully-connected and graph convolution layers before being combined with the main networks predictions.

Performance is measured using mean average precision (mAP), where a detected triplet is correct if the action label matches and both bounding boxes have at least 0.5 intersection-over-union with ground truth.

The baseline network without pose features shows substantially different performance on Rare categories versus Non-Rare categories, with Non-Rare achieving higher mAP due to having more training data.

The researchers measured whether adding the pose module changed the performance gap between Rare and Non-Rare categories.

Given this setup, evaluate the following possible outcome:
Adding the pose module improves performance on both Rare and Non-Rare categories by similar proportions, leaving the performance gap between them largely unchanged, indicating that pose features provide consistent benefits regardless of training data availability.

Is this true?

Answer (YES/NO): NO